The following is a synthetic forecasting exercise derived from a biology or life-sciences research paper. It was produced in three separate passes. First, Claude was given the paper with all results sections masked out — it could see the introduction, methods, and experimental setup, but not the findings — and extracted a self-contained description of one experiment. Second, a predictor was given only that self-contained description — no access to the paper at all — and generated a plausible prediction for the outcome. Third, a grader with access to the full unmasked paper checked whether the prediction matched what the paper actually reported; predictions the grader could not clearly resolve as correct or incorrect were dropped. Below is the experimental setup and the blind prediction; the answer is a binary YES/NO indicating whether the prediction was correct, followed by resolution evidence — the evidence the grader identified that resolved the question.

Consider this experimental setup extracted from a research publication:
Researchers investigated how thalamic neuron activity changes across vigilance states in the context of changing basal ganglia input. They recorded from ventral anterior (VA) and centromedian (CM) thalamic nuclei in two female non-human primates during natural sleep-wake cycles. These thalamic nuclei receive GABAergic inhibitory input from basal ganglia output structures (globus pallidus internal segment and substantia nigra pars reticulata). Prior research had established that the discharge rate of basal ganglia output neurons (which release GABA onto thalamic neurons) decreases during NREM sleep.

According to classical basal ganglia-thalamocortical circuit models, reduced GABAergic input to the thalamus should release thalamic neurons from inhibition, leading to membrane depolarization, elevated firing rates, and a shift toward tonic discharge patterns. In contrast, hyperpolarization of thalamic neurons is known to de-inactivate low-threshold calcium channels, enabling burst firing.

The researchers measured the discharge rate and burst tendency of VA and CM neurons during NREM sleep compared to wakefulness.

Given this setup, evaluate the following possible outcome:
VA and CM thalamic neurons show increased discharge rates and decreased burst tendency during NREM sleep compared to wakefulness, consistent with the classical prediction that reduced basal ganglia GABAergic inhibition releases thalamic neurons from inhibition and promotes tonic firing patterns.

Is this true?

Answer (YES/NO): NO